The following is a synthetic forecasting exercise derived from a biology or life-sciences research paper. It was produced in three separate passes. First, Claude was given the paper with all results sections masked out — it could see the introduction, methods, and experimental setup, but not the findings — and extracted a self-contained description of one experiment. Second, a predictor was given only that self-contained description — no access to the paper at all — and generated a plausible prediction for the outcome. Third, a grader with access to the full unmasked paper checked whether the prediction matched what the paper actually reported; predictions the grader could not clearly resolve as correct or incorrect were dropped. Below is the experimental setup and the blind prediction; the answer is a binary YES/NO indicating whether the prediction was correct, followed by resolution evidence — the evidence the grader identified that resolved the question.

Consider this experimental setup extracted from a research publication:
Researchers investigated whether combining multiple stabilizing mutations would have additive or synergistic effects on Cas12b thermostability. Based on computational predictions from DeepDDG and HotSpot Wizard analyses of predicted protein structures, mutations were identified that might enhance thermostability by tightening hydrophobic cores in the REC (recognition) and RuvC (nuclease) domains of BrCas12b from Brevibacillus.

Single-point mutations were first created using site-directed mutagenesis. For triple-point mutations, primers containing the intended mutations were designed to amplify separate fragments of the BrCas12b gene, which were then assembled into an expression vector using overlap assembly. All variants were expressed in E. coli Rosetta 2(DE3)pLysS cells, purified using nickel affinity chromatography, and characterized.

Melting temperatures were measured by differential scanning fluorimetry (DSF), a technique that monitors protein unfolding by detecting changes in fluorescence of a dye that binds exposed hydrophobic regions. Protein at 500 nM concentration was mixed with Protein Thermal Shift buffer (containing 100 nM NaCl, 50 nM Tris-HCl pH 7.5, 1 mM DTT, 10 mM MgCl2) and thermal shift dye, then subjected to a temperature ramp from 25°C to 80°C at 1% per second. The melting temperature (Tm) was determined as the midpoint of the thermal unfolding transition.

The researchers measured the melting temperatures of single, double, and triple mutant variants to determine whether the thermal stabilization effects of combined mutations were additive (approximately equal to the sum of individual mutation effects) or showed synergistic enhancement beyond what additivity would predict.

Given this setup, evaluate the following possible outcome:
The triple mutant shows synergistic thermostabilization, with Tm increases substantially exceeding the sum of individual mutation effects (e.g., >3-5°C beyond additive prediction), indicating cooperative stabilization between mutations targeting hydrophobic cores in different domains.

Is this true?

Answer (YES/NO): NO